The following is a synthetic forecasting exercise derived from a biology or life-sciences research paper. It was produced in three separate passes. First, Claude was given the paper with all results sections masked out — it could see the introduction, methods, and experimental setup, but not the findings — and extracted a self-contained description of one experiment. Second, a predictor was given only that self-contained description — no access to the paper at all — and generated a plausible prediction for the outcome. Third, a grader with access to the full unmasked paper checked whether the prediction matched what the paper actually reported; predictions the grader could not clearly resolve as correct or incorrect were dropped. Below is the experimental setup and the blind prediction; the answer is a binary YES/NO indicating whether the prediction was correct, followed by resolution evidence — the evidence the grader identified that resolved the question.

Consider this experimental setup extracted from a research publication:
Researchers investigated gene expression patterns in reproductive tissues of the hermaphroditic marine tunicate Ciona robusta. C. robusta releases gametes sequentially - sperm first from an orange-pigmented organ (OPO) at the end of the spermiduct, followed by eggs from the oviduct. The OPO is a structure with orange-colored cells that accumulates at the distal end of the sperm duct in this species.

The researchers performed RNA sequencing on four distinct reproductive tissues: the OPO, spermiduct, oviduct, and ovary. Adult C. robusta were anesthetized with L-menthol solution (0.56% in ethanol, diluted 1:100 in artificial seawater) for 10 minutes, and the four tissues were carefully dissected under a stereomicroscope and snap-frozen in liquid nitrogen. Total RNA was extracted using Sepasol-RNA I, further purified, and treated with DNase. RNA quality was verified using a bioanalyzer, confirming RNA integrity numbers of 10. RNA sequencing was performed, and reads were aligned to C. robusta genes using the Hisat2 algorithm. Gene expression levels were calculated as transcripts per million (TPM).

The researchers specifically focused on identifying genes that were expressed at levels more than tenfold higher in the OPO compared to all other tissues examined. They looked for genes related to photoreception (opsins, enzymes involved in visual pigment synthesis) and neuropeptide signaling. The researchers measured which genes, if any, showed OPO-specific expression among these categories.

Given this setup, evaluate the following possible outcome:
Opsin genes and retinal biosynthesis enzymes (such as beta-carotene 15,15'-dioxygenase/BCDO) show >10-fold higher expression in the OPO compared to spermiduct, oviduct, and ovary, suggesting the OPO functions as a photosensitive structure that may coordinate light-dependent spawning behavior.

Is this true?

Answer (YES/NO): YES